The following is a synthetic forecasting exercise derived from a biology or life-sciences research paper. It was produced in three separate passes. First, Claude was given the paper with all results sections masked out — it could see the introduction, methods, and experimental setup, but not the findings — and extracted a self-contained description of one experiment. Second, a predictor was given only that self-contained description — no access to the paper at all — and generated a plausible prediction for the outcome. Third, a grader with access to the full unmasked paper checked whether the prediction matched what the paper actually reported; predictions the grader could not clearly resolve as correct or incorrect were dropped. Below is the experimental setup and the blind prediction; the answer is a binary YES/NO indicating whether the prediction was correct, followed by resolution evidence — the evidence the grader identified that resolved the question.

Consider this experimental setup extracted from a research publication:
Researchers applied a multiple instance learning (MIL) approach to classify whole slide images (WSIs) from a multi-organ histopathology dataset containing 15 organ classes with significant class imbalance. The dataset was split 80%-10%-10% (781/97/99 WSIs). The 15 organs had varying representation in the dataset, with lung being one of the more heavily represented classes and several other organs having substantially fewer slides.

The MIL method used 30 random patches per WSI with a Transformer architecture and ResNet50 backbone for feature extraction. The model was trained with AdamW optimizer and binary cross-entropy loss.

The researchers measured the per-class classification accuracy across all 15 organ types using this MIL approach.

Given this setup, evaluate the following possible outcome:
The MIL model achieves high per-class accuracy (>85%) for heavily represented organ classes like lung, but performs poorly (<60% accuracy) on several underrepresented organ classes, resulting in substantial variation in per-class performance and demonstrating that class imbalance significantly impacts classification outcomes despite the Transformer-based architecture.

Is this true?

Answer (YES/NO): NO